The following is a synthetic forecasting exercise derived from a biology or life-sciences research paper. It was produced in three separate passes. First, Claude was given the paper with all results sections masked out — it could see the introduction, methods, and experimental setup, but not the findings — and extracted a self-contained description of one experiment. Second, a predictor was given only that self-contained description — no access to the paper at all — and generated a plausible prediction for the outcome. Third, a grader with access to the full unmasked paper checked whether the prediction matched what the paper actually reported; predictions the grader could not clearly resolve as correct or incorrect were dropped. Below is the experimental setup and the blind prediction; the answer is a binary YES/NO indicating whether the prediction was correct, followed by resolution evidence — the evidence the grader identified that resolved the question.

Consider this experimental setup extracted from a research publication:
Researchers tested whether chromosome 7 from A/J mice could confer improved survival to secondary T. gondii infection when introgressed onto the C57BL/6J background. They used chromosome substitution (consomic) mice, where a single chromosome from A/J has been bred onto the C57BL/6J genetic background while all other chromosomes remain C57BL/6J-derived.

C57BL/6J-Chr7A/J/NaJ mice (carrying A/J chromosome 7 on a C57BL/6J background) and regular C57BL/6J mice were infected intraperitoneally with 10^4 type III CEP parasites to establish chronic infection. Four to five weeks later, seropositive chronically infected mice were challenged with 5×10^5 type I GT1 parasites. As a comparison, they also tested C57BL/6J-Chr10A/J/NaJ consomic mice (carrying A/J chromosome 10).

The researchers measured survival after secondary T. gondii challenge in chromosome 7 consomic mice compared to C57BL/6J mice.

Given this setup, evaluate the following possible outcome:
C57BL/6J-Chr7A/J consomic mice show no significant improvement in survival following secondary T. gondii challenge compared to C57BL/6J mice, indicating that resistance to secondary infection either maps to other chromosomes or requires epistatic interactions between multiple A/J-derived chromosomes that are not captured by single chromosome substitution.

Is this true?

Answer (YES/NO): YES